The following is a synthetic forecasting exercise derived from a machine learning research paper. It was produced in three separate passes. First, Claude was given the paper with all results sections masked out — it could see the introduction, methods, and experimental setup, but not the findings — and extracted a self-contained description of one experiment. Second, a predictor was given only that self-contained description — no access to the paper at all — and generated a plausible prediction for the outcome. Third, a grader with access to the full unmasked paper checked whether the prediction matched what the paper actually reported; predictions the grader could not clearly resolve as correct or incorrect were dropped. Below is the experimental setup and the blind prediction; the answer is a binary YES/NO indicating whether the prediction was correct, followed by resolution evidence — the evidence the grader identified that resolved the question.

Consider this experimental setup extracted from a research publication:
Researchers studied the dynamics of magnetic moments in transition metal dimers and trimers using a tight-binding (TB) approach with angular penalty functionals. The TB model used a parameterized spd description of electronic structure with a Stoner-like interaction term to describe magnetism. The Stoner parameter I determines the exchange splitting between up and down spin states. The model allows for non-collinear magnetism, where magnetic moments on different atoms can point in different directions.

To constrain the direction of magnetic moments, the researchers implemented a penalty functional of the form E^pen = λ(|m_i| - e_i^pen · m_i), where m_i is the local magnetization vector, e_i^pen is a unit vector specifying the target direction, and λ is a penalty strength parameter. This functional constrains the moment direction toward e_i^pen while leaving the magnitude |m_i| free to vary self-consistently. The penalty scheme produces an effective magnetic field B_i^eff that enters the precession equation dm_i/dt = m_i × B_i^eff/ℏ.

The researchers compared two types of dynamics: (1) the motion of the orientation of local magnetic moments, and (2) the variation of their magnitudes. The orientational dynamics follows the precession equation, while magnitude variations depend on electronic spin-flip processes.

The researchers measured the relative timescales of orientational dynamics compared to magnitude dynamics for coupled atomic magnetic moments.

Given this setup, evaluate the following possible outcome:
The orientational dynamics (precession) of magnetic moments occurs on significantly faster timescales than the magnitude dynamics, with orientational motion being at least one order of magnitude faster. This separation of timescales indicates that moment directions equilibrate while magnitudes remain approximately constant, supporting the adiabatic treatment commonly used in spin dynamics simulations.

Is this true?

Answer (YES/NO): NO